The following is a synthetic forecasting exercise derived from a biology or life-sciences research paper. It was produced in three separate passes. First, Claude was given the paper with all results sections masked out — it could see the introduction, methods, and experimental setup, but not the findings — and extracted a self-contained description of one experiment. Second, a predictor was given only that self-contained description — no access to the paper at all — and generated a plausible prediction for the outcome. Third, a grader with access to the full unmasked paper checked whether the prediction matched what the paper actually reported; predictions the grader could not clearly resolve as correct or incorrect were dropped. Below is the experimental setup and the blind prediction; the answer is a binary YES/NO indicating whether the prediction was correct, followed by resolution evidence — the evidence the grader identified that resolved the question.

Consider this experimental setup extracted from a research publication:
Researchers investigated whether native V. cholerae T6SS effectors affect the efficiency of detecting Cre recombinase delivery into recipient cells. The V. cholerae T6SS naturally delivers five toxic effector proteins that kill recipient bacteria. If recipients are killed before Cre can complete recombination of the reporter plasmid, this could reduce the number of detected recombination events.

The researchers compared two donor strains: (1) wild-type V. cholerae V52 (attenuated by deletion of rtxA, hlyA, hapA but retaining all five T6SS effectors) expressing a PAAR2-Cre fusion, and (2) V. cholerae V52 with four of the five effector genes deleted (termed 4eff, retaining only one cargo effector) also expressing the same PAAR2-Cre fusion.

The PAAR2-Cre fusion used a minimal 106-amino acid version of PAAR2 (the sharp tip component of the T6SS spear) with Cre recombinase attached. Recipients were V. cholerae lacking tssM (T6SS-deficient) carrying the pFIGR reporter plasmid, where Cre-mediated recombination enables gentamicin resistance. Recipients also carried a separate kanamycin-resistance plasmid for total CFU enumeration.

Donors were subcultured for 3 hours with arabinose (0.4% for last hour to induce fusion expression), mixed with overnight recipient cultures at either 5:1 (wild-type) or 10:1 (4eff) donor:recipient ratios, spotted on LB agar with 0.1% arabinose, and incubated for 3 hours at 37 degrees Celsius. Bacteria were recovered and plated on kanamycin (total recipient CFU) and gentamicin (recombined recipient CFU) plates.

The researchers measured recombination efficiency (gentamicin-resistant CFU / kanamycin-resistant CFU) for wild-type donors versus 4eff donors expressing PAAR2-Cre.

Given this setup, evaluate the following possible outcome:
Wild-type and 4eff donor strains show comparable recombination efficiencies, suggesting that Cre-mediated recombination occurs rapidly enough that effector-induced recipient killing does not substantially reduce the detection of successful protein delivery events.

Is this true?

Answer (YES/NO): YES